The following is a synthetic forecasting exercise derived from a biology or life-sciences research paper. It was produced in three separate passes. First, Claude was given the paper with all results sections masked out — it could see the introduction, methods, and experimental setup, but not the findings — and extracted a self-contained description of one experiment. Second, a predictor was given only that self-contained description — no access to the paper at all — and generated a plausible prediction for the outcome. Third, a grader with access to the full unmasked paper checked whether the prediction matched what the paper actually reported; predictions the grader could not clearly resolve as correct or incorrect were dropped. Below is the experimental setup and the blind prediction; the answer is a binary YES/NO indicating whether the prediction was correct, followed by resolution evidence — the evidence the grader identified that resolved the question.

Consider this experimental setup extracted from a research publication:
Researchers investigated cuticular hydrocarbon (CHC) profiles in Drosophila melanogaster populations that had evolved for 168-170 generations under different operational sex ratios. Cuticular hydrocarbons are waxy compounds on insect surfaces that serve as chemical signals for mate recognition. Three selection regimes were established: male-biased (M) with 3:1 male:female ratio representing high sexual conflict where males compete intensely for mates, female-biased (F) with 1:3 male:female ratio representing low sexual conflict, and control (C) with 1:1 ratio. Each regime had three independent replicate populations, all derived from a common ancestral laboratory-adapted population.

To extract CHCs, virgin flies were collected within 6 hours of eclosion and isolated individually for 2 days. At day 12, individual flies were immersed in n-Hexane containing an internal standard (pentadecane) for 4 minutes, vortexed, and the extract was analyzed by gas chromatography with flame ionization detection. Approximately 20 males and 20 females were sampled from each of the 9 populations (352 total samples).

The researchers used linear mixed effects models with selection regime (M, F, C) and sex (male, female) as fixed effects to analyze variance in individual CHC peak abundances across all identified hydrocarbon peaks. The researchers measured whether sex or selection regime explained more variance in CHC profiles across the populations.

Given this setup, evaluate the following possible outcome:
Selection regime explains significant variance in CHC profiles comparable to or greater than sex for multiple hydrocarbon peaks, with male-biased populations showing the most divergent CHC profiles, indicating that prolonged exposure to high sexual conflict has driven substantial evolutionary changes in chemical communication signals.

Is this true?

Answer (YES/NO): NO